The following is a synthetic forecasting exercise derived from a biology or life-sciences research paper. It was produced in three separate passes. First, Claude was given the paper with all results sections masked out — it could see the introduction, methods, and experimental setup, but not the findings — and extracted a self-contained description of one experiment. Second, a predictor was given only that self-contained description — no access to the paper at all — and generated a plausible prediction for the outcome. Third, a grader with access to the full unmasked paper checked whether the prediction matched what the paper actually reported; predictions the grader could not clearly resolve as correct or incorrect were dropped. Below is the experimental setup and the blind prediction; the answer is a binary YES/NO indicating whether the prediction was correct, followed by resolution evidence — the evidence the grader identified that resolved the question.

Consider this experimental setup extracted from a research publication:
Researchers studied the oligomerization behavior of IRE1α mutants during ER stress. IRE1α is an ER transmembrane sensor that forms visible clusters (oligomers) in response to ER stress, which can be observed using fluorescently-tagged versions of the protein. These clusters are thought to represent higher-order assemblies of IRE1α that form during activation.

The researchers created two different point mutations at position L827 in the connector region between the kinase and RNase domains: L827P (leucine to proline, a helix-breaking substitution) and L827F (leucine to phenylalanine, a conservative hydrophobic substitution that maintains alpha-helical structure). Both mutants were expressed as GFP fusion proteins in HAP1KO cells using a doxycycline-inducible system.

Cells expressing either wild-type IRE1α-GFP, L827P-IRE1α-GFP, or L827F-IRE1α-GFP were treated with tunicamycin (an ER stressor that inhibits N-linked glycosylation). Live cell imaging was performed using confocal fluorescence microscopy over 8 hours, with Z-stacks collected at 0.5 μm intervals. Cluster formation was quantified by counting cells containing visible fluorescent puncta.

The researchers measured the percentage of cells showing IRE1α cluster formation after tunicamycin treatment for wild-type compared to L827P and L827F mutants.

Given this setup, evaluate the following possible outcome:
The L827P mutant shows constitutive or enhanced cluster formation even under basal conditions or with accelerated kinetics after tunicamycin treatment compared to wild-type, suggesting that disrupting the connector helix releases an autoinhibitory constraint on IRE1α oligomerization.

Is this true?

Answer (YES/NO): NO